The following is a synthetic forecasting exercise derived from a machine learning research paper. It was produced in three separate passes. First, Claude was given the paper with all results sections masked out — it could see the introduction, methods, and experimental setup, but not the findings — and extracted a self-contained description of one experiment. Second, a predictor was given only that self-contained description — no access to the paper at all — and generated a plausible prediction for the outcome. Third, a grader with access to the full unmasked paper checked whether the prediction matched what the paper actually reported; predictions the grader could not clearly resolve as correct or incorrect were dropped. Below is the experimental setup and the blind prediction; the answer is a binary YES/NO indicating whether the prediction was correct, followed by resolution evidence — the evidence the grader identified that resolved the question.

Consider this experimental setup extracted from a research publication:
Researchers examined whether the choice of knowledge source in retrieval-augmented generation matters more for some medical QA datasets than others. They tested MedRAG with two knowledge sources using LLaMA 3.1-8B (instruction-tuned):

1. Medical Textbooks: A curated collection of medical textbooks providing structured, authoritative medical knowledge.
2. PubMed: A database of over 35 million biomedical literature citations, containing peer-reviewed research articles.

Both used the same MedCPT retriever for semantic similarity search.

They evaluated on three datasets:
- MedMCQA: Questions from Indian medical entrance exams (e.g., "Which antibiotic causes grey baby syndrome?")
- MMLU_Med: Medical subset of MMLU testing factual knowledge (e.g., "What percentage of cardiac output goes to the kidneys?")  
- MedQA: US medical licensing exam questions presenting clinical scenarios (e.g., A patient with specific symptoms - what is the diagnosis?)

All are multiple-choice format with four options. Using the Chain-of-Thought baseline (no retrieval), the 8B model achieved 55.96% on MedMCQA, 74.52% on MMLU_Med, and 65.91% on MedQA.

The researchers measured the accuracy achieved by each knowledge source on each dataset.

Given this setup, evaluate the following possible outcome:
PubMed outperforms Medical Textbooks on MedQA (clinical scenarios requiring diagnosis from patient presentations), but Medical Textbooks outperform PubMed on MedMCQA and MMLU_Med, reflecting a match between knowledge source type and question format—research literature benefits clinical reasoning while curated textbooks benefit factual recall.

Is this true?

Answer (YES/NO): NO